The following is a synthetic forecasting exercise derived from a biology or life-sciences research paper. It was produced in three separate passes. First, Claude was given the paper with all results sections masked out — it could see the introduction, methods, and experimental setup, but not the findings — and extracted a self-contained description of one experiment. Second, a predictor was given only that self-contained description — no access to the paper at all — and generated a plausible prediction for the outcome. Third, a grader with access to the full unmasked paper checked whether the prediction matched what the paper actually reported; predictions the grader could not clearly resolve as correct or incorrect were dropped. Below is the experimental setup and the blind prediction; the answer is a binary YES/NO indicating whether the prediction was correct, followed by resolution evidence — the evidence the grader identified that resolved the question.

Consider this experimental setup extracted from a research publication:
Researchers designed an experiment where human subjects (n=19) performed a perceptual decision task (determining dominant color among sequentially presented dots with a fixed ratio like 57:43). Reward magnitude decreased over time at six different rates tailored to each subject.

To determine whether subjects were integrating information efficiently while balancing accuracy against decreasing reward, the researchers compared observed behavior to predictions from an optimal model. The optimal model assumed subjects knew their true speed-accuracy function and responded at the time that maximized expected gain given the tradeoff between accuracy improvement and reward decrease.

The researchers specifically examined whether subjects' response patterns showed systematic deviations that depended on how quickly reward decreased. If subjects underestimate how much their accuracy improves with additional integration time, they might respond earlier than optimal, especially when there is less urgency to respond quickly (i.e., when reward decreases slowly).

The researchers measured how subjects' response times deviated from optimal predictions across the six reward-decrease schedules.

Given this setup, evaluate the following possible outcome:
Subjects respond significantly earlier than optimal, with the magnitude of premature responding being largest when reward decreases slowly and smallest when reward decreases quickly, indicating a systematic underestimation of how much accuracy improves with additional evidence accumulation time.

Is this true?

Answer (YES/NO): NO